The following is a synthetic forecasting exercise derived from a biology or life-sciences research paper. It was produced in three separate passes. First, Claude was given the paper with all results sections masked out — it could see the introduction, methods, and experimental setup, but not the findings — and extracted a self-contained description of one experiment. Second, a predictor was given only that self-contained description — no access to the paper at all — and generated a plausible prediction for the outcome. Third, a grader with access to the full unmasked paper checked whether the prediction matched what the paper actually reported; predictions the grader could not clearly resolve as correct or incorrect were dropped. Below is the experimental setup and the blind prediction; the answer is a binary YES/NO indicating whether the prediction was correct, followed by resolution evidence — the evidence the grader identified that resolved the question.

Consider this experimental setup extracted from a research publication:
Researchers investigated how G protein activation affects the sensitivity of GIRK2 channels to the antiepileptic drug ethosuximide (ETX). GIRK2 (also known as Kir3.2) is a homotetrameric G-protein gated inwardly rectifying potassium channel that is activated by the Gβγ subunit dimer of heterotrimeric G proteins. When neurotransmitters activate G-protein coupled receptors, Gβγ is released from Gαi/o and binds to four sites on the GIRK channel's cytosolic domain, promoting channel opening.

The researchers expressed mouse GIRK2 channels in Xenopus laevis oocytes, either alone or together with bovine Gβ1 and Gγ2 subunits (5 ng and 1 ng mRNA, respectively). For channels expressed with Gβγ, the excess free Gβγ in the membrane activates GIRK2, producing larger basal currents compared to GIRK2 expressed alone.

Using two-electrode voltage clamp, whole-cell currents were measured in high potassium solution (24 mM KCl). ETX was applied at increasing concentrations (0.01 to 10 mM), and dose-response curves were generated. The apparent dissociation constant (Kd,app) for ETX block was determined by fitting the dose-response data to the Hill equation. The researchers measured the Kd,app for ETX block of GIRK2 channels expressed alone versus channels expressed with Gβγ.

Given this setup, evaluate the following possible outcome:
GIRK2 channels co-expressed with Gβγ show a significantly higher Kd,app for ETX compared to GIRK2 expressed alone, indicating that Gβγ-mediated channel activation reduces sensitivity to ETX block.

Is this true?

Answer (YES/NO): NO